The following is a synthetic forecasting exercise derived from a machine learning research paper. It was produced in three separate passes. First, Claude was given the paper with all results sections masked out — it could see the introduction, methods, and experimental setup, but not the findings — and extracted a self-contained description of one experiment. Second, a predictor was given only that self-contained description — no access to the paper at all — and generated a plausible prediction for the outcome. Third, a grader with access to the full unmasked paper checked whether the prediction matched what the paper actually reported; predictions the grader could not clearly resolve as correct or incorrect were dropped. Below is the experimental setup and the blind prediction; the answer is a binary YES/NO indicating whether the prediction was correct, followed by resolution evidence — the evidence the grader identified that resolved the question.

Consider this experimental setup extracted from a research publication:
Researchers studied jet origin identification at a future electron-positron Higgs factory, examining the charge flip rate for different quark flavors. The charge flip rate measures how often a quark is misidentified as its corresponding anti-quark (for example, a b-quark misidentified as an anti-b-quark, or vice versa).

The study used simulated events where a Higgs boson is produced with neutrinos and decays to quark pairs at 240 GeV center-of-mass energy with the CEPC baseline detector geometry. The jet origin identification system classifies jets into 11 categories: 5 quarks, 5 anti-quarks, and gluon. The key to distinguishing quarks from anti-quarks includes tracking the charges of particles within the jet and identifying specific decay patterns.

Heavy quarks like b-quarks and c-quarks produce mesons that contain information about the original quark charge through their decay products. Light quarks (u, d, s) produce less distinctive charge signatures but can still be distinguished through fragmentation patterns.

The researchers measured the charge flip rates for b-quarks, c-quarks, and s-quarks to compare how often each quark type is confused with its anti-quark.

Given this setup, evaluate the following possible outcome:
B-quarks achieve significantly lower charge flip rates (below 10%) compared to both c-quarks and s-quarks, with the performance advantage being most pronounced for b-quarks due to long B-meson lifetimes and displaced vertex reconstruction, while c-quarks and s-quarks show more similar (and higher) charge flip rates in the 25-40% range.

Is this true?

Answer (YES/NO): NO